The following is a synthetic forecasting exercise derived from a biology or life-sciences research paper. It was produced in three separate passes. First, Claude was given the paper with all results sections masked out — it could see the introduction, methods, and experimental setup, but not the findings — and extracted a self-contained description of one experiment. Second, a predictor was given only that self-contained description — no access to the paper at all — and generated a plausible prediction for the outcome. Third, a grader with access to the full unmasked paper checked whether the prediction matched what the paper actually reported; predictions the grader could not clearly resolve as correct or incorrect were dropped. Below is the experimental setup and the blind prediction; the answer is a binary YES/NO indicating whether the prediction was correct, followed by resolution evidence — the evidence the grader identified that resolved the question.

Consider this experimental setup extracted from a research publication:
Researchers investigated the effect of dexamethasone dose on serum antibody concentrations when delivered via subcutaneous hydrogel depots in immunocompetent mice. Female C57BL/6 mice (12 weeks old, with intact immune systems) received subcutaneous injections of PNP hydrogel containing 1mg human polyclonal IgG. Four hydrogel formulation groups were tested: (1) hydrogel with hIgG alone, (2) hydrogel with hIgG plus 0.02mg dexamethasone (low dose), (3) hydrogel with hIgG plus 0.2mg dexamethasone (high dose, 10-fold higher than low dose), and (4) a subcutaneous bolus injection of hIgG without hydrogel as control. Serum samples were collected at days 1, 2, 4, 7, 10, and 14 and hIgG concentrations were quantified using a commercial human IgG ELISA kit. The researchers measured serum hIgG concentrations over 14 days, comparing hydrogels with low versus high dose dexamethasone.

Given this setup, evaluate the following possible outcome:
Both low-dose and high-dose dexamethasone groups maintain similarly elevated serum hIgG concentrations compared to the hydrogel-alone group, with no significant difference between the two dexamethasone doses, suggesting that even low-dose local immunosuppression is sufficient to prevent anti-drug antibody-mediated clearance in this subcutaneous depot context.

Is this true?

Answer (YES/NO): NO